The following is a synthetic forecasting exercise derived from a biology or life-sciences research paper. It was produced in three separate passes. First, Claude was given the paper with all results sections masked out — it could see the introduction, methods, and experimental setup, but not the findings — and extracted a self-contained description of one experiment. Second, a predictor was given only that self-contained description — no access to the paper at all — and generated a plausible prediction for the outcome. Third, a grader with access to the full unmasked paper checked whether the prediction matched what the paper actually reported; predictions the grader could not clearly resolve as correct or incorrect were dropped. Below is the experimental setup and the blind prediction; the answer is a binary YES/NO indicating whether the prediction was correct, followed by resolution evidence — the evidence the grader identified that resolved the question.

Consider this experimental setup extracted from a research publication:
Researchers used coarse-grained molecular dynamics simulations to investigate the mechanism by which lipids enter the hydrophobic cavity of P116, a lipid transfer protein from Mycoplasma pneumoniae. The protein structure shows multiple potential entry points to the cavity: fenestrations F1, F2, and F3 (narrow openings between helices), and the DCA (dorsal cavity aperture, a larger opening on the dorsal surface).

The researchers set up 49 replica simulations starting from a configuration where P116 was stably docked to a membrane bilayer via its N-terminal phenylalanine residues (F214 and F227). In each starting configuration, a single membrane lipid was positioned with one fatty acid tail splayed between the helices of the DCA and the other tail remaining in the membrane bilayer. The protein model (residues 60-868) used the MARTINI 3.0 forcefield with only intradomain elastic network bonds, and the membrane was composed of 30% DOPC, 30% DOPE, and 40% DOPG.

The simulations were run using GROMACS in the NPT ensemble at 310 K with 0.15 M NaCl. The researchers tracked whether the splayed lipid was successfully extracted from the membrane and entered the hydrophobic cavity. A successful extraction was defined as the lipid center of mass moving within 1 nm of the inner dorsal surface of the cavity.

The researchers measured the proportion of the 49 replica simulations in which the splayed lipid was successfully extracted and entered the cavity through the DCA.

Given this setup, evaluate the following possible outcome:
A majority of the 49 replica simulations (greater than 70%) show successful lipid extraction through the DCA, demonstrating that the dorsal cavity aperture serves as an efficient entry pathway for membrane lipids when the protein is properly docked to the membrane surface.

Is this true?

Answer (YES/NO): YES